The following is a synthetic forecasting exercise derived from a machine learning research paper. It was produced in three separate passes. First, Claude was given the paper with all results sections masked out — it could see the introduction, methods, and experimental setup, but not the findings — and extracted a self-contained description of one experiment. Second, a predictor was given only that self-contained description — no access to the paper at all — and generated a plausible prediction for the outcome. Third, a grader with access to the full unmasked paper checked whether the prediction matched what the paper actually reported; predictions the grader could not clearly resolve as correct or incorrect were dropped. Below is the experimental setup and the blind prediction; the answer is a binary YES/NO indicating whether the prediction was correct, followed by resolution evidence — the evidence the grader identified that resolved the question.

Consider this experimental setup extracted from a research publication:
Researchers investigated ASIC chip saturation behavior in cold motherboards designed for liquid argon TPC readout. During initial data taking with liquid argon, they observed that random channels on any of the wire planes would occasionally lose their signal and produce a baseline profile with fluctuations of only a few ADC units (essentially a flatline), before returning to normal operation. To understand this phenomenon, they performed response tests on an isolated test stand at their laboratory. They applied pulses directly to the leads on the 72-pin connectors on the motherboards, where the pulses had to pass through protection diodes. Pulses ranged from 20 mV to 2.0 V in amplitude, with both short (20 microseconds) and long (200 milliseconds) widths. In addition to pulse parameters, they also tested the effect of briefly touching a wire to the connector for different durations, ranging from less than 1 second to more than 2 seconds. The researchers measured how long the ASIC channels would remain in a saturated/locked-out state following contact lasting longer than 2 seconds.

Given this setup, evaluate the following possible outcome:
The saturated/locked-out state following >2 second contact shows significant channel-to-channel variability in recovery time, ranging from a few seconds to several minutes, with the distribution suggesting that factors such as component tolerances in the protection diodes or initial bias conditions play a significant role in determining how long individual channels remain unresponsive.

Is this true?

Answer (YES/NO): NO